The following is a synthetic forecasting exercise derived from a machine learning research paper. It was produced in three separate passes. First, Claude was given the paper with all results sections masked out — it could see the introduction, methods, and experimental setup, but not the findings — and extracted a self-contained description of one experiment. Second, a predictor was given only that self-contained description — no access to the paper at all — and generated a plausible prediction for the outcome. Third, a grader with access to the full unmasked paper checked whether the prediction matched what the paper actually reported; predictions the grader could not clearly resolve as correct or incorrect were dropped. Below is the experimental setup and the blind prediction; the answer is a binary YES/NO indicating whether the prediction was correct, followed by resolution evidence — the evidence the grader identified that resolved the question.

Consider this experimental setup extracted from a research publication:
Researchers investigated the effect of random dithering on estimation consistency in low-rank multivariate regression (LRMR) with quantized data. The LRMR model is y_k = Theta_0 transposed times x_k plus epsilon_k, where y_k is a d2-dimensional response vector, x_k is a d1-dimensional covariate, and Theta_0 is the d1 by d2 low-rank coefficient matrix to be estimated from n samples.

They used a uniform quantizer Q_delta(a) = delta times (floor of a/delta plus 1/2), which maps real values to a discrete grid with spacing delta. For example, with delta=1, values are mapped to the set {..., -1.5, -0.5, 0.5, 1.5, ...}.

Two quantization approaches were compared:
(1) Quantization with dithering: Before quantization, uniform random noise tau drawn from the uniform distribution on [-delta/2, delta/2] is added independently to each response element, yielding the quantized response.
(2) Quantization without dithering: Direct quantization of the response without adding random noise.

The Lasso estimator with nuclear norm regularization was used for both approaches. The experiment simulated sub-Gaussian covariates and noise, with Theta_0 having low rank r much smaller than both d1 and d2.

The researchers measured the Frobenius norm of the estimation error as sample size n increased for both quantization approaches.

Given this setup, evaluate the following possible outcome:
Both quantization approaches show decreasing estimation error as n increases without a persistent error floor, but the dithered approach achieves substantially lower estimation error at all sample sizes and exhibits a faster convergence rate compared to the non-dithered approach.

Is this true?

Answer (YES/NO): NO